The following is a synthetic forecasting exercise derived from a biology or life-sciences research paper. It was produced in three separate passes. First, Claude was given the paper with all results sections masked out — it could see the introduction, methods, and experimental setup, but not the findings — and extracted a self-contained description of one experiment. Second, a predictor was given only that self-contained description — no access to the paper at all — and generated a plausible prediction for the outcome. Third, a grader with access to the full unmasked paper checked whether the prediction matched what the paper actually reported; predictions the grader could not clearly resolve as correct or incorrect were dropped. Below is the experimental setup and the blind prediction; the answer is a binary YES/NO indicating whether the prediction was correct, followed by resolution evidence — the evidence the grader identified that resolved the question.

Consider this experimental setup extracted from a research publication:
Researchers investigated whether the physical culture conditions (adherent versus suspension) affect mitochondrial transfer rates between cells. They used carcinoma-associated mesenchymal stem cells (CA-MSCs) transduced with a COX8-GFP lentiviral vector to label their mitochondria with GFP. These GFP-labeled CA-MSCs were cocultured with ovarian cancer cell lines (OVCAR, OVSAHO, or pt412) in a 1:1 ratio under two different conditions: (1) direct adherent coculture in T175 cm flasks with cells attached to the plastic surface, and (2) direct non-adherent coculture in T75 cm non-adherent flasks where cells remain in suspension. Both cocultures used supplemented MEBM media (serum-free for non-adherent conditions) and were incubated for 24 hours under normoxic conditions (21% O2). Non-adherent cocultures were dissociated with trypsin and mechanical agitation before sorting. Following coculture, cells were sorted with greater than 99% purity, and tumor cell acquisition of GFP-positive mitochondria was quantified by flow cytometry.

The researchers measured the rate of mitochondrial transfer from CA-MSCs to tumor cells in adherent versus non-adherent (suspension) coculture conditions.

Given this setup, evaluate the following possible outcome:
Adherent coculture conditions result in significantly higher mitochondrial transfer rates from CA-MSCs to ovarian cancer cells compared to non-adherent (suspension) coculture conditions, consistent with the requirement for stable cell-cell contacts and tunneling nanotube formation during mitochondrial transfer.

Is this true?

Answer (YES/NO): NO